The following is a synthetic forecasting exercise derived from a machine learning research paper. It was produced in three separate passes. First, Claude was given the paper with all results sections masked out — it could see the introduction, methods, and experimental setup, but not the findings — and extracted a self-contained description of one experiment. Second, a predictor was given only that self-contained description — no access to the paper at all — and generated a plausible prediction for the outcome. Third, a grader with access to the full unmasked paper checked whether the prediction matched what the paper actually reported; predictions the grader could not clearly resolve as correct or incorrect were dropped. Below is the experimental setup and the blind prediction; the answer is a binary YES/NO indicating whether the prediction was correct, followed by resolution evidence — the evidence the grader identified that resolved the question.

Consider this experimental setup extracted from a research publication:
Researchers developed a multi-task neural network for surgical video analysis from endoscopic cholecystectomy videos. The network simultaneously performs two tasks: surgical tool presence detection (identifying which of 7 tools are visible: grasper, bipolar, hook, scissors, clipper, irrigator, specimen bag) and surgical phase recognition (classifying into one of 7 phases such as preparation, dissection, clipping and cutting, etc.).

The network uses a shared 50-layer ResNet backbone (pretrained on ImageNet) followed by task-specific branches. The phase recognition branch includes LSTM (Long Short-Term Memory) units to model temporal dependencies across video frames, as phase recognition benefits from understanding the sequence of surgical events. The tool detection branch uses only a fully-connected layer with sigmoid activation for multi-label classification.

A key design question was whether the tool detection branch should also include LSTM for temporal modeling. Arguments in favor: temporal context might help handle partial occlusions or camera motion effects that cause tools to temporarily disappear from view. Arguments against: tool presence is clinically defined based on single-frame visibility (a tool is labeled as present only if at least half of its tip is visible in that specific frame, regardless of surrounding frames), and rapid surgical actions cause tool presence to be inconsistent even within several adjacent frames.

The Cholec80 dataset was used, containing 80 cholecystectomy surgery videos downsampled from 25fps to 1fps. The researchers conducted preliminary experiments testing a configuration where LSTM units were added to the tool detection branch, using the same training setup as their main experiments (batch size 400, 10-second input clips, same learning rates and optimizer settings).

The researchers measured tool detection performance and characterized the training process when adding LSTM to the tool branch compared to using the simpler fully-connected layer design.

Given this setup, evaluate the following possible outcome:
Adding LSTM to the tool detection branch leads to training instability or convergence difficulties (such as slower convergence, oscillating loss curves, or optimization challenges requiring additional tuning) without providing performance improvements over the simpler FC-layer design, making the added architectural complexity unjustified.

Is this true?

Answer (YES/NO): YES